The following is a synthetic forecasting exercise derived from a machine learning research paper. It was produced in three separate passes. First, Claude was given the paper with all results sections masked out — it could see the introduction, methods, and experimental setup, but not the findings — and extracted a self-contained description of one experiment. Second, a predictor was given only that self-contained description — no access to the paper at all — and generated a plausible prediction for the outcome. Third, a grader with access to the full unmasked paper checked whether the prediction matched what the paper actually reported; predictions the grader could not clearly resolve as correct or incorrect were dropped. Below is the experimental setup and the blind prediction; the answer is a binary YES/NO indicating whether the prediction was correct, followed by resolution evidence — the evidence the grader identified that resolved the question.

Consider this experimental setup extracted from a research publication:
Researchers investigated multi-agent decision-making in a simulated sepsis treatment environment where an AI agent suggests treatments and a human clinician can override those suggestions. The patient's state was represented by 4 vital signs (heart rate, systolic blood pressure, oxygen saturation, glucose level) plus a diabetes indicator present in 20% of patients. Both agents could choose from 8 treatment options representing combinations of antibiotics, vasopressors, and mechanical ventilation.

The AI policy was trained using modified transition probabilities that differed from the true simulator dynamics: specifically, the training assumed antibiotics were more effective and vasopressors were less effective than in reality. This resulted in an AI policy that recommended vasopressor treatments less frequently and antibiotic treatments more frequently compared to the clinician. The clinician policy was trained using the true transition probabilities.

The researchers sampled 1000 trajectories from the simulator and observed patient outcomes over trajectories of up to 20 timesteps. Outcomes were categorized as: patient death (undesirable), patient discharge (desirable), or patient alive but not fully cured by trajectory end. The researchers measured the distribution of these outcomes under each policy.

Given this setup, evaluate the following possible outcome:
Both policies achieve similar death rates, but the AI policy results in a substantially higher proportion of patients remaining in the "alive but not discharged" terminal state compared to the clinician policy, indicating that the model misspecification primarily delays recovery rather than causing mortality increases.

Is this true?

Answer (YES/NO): YES